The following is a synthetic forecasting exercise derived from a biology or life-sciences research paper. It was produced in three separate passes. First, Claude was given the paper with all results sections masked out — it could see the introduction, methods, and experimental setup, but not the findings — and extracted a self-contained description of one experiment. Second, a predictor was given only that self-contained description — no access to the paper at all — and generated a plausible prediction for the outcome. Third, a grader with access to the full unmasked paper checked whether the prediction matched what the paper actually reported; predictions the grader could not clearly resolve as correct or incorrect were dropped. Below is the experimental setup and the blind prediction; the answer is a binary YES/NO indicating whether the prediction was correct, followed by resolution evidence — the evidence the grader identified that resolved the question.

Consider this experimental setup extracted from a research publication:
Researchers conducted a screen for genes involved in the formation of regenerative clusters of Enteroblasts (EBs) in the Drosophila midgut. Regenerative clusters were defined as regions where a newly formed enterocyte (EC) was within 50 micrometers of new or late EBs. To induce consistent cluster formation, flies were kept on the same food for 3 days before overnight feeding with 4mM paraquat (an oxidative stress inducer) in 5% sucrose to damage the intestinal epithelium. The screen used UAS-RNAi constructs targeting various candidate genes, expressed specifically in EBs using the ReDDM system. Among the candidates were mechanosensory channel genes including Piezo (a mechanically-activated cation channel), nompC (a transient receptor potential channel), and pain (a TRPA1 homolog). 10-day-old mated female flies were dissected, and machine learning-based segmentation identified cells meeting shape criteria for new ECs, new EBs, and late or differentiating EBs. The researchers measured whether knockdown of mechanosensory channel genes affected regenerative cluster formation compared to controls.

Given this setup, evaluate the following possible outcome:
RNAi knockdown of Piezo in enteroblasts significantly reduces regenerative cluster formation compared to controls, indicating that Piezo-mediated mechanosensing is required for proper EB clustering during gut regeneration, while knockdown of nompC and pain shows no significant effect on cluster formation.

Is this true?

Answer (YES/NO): NO